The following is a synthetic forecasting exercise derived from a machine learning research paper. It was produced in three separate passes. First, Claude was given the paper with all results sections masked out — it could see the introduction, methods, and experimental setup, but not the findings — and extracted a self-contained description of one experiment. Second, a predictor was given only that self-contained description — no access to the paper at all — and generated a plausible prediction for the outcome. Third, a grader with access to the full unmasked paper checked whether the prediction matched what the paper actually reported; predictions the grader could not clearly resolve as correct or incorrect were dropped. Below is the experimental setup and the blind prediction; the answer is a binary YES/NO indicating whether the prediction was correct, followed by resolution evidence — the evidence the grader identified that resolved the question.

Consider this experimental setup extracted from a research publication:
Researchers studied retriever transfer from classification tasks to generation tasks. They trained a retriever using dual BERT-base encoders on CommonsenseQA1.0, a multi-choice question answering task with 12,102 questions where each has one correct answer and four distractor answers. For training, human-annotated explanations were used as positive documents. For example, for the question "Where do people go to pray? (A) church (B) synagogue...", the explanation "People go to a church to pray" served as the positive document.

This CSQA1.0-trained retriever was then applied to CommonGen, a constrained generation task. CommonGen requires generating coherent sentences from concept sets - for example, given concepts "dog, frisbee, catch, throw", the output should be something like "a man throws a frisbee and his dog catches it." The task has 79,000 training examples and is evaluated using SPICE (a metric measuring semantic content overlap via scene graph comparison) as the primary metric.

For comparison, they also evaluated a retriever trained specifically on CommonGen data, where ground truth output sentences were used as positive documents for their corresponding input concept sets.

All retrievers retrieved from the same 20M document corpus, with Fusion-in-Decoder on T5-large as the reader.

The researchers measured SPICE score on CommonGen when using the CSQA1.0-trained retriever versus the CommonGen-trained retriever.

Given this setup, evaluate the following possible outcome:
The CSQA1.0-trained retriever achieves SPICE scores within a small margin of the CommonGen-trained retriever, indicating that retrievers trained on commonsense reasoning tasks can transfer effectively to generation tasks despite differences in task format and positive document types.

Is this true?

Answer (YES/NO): NO